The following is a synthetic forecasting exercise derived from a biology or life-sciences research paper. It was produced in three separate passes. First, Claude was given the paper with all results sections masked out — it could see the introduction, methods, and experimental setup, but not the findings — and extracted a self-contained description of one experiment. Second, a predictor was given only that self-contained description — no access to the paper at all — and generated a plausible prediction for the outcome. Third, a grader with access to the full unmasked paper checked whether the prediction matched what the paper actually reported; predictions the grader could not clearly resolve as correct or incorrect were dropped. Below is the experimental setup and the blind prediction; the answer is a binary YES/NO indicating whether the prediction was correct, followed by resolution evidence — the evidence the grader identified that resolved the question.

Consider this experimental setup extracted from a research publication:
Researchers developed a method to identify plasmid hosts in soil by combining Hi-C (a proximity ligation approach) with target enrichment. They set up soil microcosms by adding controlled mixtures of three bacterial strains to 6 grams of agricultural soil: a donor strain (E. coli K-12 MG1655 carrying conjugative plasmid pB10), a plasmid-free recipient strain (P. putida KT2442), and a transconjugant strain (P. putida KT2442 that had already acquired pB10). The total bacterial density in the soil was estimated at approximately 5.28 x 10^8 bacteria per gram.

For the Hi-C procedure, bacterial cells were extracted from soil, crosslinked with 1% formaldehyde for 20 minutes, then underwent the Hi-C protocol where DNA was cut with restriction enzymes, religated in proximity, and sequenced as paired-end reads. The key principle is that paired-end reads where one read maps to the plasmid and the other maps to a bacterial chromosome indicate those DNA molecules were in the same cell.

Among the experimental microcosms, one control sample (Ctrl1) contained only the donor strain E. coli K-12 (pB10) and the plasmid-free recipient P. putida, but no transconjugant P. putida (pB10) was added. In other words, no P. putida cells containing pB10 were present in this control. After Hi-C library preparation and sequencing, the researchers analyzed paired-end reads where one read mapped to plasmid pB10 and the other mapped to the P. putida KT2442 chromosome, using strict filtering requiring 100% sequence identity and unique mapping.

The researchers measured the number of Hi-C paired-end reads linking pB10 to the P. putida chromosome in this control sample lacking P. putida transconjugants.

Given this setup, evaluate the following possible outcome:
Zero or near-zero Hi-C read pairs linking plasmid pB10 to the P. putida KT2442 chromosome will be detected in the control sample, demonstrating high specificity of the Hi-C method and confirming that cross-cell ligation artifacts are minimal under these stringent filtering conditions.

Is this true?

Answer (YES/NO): YES